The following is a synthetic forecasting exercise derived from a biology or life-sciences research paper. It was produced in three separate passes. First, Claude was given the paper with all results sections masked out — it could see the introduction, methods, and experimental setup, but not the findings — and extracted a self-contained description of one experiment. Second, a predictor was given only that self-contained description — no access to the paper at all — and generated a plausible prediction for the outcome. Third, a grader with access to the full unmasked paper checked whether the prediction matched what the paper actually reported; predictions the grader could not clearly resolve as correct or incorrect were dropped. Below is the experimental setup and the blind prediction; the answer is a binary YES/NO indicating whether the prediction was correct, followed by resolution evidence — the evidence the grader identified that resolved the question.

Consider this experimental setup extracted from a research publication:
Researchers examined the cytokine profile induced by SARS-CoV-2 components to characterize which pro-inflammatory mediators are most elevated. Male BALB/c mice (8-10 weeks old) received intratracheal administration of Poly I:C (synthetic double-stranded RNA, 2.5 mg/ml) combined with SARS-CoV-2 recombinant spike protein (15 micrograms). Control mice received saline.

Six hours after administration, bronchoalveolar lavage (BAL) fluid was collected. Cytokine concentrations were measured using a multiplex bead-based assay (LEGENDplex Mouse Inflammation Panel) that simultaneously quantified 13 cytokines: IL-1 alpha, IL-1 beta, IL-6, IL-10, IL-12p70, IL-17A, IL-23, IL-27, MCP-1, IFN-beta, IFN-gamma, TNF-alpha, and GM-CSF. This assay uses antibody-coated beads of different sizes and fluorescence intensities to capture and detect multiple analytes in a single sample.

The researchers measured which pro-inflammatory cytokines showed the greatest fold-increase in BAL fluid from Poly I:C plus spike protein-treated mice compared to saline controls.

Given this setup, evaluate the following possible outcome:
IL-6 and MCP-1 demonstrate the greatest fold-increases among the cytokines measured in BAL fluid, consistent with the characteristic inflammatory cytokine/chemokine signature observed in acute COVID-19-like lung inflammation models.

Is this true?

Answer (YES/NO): NO